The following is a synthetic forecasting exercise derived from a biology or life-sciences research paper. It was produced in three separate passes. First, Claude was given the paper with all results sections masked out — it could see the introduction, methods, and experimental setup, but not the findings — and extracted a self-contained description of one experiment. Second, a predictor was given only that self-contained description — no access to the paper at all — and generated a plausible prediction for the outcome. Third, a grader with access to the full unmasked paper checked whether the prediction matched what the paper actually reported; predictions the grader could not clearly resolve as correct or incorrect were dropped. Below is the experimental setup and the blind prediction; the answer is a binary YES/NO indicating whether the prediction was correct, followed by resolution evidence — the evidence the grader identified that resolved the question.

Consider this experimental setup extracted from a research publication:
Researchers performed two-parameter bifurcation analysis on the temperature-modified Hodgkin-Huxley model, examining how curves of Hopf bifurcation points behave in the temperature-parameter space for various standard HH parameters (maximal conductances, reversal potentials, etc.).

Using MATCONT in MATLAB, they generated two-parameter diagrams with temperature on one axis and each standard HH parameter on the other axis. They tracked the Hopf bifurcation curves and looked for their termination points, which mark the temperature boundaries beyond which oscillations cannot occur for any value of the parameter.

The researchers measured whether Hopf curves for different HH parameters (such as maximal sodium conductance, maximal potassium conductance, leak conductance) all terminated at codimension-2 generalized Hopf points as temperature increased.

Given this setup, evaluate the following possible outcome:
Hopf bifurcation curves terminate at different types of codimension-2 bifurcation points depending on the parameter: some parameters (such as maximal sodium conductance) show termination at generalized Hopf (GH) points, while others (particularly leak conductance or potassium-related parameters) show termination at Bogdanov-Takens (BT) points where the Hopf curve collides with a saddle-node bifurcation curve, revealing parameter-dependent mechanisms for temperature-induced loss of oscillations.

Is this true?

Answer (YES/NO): NO